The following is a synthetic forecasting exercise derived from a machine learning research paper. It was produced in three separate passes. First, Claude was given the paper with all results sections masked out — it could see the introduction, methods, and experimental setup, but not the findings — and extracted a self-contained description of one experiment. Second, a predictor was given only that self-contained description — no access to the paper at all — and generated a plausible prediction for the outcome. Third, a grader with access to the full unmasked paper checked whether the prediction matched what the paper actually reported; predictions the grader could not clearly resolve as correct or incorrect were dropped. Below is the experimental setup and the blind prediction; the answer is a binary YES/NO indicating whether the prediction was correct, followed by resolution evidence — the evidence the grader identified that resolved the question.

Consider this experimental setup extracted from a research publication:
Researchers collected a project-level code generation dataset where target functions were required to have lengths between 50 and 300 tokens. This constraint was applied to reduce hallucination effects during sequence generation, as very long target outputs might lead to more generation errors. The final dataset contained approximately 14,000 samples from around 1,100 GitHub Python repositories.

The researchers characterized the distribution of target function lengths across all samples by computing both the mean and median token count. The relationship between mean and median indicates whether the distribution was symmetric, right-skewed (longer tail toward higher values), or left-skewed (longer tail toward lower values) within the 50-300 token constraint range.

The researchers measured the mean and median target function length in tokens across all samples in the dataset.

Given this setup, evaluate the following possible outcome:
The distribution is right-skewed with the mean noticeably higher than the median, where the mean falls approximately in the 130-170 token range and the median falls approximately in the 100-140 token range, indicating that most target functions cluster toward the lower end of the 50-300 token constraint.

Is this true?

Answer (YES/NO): NO